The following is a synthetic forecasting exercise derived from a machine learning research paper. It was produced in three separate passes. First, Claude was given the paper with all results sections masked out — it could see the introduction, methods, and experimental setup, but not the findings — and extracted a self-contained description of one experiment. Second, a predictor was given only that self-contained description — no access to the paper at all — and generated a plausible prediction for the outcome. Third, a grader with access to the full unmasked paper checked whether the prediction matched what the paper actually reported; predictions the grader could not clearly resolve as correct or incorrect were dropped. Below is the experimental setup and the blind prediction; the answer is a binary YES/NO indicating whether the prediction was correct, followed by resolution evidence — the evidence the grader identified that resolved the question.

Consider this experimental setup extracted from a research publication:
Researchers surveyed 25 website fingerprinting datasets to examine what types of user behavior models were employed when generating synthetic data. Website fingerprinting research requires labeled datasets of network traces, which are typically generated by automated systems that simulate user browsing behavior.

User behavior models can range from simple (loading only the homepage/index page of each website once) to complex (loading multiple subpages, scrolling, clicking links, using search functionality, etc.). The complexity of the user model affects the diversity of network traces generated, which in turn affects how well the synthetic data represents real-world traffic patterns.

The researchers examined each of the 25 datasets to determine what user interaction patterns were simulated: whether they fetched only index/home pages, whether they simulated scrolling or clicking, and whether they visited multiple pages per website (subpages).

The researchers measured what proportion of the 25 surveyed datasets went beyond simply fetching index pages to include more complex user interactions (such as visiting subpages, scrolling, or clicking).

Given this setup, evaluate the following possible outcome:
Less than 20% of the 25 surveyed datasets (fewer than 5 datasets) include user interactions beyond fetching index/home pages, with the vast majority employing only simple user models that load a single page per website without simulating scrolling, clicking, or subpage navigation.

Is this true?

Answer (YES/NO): YES